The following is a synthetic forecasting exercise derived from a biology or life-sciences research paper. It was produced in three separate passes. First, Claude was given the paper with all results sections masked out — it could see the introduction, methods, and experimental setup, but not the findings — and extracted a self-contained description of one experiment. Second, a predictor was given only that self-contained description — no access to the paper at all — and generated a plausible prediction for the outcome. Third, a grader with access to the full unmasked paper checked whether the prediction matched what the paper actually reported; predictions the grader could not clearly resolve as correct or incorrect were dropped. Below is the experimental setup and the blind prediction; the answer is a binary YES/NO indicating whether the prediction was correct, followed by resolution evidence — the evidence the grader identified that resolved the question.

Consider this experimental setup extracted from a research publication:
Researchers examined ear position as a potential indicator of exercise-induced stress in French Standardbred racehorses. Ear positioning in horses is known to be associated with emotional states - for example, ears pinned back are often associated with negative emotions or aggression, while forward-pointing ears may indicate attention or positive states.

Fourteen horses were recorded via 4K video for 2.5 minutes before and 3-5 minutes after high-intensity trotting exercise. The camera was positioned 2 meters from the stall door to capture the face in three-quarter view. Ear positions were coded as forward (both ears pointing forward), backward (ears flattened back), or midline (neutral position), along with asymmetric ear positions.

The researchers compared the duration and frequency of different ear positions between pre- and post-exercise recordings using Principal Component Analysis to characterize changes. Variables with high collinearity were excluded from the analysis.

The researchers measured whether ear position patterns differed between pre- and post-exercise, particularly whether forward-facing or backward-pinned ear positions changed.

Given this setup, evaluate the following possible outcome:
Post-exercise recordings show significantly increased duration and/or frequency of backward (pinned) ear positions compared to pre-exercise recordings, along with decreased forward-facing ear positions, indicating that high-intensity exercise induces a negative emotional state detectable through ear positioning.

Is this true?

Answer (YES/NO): NO